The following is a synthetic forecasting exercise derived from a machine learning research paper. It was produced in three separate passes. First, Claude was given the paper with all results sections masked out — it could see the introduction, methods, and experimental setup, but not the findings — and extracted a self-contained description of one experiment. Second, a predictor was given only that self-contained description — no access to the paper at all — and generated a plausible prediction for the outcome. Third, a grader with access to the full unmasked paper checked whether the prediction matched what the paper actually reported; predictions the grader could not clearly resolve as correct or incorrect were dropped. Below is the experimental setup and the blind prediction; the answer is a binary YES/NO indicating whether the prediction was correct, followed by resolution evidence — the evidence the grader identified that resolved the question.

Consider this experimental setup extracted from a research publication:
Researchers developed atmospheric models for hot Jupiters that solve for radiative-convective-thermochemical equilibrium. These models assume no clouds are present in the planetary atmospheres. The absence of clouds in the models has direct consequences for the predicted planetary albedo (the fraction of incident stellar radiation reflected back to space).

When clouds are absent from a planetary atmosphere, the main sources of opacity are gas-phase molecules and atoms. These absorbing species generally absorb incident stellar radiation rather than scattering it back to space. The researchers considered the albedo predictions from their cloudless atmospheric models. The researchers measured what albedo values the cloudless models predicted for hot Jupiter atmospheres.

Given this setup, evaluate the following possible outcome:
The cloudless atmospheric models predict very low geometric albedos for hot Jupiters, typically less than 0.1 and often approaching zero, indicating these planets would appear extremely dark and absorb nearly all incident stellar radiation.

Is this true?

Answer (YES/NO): YES